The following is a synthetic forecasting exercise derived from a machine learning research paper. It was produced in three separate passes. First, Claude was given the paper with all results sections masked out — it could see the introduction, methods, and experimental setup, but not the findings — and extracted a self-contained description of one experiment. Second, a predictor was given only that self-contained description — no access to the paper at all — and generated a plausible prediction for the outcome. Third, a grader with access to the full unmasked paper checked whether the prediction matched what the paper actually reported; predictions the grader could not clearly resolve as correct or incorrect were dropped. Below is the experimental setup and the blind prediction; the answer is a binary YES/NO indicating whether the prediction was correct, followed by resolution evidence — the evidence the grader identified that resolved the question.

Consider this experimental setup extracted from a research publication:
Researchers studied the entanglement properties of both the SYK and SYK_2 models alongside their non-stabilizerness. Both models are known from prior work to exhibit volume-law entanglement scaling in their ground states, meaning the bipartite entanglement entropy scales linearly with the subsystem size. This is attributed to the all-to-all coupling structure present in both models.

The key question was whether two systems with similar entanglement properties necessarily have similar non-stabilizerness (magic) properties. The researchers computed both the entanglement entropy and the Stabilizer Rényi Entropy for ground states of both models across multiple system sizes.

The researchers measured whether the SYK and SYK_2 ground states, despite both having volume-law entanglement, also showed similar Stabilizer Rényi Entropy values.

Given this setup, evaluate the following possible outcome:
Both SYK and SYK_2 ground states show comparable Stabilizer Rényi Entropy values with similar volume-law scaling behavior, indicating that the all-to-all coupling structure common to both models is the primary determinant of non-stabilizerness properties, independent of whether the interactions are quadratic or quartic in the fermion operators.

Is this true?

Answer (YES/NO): NO